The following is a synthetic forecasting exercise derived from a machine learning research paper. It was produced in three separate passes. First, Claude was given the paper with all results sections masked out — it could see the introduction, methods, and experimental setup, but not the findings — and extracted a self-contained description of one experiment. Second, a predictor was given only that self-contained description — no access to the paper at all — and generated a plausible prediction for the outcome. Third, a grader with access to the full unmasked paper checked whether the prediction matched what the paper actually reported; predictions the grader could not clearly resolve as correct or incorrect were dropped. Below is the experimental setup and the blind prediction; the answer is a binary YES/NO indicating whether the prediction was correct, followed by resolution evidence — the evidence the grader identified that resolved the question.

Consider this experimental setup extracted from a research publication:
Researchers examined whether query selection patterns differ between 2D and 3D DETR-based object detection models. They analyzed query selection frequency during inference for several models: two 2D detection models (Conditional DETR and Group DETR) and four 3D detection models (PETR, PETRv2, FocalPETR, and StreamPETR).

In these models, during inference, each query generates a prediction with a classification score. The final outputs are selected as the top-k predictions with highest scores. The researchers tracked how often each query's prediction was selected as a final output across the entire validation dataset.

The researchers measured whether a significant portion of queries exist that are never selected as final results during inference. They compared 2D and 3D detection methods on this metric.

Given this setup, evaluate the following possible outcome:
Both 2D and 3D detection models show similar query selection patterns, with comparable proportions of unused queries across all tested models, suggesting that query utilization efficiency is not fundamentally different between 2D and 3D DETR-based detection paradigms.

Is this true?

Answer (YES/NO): NO